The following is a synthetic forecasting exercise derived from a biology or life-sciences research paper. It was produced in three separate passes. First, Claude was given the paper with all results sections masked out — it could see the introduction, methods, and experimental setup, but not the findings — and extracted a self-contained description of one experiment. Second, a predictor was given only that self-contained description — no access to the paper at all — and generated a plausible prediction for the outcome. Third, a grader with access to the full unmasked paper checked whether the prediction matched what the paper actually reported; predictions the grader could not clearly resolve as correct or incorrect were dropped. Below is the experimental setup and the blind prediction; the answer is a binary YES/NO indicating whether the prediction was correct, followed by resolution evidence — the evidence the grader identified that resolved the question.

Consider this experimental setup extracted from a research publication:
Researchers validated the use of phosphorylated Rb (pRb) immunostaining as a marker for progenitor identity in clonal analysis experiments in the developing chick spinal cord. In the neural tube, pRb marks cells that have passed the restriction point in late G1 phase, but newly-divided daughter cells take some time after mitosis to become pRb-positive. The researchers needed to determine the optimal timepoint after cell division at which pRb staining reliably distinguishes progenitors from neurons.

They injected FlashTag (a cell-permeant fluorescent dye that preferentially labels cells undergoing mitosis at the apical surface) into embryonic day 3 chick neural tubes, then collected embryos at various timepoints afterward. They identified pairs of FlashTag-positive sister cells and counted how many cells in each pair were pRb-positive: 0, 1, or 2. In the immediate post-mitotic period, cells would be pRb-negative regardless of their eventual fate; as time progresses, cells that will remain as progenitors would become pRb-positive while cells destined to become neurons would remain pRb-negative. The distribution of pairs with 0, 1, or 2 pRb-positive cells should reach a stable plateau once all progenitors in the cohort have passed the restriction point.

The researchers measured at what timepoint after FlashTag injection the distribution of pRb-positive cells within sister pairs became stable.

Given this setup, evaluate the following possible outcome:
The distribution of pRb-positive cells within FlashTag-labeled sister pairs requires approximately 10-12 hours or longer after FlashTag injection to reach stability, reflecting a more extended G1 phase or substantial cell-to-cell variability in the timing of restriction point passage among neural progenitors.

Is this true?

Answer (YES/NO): NO